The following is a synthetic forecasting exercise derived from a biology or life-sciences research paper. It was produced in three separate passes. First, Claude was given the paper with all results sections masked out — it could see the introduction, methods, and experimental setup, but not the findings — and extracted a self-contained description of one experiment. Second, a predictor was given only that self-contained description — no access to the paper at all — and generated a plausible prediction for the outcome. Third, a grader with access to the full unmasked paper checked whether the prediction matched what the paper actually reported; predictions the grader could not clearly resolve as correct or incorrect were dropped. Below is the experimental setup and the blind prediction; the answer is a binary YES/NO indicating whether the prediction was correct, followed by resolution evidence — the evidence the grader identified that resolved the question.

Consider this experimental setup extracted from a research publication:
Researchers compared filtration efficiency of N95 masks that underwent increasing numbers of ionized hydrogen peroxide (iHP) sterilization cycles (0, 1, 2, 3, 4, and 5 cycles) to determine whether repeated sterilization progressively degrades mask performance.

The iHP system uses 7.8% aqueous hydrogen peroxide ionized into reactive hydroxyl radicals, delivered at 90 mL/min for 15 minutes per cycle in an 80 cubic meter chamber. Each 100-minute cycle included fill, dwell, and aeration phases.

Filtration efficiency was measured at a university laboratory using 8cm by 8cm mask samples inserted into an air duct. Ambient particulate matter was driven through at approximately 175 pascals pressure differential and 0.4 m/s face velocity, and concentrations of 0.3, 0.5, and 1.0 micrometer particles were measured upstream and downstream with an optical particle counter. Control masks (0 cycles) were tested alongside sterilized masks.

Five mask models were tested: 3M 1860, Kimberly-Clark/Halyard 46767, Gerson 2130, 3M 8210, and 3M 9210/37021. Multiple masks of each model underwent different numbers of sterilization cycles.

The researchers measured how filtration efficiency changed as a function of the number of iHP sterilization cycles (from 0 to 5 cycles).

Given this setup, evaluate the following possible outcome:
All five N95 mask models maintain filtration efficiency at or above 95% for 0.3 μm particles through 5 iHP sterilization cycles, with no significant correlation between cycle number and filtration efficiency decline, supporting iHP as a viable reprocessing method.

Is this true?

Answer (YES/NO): YES